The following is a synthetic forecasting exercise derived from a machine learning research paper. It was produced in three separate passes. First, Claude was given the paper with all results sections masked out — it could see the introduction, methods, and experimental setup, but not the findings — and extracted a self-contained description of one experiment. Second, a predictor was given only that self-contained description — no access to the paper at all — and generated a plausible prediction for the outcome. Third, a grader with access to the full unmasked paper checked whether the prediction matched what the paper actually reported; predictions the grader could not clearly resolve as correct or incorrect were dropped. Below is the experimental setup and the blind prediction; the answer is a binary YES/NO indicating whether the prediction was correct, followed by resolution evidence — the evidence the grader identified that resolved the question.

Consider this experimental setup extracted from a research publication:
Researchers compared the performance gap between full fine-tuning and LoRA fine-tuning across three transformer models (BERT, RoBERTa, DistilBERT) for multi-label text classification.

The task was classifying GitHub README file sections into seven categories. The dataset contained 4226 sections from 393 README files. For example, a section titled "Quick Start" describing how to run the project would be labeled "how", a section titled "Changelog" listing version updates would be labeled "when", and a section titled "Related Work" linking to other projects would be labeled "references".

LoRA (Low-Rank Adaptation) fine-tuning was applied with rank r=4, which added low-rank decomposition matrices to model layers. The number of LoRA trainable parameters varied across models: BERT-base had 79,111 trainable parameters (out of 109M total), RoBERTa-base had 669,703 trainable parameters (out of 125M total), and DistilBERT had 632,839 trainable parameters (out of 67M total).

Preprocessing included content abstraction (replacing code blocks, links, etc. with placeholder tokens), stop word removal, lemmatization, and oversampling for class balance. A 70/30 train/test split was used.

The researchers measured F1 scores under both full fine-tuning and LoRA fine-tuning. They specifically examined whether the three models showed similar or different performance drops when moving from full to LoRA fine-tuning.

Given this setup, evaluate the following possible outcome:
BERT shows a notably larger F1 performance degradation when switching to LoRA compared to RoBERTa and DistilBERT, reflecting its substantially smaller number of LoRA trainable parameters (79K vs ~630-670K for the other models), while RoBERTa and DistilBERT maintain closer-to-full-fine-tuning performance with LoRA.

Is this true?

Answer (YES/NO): YES